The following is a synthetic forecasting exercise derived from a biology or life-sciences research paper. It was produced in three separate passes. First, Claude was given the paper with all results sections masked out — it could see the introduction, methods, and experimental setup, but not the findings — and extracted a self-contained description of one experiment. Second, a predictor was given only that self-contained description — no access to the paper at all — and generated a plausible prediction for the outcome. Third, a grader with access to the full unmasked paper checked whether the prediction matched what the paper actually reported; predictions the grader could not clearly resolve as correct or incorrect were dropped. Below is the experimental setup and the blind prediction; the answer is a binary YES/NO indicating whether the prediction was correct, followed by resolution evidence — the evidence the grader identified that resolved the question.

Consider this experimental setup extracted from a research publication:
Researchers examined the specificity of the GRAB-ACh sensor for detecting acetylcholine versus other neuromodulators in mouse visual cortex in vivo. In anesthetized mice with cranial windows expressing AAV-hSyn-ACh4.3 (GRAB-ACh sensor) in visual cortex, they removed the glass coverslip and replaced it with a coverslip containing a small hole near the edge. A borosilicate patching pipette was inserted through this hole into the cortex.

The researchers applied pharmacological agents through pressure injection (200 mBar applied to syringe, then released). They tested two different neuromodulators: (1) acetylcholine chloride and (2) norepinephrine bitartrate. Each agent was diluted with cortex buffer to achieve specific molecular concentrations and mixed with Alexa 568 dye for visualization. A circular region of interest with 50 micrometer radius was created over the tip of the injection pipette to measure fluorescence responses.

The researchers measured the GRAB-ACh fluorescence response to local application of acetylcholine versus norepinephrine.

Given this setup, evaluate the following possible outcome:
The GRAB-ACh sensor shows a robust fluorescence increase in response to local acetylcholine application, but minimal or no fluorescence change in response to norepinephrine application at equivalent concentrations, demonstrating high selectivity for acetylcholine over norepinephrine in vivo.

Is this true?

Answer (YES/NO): NO